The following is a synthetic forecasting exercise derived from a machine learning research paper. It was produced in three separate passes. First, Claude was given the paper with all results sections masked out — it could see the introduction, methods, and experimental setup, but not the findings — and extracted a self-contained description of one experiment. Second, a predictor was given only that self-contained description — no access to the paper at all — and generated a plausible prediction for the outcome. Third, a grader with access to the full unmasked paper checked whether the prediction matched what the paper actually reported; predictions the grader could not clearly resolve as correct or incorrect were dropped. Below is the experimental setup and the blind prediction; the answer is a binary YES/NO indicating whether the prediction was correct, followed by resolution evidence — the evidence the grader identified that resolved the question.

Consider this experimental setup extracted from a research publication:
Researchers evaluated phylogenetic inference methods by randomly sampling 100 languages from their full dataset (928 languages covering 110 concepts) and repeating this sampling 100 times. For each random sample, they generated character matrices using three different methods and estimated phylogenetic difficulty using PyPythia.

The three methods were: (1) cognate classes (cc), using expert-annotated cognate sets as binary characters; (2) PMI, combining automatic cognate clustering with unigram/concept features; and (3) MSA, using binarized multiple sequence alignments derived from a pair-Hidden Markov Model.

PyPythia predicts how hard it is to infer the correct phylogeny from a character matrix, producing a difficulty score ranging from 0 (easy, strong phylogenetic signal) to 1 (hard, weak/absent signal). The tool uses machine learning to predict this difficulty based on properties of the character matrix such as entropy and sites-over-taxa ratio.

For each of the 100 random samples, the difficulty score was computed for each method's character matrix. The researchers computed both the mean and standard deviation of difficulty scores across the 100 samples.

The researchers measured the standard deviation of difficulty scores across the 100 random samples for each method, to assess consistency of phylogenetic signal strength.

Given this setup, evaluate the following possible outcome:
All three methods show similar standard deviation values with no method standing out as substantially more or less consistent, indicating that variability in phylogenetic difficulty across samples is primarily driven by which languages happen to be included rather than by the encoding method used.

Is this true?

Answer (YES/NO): NO